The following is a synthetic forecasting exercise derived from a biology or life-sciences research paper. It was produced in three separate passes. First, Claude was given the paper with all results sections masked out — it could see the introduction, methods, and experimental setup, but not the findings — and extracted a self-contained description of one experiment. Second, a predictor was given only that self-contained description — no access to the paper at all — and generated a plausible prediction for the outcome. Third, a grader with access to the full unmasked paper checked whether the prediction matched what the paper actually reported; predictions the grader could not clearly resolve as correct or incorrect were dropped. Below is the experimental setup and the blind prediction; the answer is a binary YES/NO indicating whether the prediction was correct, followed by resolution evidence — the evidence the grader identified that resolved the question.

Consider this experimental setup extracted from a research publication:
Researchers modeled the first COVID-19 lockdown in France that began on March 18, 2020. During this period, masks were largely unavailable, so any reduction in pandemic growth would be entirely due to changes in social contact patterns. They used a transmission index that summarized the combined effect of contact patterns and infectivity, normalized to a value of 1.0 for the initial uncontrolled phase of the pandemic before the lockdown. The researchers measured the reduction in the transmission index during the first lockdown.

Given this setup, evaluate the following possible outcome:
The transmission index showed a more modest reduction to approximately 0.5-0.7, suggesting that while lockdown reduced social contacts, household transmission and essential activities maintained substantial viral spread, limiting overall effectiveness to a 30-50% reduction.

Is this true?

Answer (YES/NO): NO